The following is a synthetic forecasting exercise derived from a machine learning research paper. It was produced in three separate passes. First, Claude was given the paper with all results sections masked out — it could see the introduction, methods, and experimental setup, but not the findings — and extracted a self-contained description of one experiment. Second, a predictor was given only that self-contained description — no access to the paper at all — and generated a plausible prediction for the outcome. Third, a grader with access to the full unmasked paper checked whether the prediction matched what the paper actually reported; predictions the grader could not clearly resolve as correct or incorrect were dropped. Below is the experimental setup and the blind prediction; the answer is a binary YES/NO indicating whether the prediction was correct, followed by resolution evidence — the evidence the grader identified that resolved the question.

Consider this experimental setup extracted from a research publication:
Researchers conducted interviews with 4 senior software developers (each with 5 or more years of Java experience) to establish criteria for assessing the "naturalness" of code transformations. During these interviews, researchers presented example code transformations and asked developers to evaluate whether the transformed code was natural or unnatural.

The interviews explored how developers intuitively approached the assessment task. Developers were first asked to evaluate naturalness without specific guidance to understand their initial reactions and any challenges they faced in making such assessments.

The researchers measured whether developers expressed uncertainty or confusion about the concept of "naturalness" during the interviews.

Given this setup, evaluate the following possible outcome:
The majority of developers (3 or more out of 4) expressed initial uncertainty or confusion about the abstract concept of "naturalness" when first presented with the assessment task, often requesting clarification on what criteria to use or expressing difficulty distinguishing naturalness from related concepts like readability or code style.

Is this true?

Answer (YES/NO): YES